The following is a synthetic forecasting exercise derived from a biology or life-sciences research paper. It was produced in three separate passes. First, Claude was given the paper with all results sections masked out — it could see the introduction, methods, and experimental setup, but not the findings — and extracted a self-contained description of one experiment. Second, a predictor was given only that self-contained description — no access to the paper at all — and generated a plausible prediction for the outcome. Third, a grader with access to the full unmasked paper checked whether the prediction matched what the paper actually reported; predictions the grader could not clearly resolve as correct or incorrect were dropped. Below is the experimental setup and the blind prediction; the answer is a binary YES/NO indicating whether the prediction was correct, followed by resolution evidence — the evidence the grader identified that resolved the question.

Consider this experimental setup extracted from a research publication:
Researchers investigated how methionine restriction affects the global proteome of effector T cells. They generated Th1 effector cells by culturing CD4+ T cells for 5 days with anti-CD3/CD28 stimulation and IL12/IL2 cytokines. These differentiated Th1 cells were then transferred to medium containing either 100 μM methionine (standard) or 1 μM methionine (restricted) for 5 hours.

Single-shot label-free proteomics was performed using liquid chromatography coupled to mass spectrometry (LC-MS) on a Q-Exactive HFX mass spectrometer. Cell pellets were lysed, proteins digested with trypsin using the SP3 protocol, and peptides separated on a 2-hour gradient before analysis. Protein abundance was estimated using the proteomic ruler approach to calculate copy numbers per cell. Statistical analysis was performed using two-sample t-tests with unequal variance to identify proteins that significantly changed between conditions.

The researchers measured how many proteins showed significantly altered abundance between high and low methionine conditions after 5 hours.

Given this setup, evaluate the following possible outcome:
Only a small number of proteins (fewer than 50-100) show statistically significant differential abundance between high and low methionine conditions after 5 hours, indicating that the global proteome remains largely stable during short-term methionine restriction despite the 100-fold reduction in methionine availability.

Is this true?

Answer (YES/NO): YES